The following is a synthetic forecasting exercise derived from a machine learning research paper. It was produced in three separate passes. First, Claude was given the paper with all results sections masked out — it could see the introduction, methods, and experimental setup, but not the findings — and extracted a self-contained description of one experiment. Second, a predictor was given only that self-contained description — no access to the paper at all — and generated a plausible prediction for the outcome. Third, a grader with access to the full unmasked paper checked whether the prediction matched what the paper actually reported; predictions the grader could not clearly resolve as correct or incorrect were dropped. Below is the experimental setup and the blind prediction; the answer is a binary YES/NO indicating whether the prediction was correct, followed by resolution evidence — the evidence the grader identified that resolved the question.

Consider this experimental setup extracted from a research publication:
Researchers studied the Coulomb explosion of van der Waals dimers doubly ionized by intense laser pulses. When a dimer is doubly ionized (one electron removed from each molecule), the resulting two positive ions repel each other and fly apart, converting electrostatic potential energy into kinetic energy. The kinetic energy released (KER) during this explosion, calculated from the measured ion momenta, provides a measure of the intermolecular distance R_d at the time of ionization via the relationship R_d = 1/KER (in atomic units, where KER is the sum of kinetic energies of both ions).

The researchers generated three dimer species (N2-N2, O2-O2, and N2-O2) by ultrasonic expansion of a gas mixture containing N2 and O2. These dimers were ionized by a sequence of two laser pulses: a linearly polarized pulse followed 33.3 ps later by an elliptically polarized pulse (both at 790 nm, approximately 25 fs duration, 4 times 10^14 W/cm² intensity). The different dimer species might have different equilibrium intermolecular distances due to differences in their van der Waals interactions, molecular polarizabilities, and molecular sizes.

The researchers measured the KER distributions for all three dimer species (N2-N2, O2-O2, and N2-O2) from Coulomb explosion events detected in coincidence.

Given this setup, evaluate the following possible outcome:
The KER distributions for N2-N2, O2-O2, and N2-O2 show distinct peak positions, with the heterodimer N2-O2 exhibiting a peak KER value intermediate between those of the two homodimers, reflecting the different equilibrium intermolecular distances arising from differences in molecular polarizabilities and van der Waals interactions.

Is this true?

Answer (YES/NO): YES